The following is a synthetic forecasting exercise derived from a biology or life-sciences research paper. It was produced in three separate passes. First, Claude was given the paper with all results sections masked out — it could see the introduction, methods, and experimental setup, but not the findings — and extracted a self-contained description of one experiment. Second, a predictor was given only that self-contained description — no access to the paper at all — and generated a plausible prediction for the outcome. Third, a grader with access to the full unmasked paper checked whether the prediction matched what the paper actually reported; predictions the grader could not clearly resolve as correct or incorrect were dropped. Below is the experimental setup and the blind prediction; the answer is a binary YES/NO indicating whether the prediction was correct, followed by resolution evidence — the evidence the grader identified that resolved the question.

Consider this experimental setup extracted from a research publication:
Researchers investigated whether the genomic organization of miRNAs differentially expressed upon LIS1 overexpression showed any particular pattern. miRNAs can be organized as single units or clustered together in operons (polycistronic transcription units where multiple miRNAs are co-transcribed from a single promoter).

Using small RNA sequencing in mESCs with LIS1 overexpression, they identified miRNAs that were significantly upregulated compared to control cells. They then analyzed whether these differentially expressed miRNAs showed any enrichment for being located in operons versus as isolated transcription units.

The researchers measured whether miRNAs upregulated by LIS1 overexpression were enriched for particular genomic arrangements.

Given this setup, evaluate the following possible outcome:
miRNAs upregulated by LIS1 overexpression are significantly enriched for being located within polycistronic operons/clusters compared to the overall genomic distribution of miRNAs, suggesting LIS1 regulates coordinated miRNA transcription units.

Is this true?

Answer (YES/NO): YES